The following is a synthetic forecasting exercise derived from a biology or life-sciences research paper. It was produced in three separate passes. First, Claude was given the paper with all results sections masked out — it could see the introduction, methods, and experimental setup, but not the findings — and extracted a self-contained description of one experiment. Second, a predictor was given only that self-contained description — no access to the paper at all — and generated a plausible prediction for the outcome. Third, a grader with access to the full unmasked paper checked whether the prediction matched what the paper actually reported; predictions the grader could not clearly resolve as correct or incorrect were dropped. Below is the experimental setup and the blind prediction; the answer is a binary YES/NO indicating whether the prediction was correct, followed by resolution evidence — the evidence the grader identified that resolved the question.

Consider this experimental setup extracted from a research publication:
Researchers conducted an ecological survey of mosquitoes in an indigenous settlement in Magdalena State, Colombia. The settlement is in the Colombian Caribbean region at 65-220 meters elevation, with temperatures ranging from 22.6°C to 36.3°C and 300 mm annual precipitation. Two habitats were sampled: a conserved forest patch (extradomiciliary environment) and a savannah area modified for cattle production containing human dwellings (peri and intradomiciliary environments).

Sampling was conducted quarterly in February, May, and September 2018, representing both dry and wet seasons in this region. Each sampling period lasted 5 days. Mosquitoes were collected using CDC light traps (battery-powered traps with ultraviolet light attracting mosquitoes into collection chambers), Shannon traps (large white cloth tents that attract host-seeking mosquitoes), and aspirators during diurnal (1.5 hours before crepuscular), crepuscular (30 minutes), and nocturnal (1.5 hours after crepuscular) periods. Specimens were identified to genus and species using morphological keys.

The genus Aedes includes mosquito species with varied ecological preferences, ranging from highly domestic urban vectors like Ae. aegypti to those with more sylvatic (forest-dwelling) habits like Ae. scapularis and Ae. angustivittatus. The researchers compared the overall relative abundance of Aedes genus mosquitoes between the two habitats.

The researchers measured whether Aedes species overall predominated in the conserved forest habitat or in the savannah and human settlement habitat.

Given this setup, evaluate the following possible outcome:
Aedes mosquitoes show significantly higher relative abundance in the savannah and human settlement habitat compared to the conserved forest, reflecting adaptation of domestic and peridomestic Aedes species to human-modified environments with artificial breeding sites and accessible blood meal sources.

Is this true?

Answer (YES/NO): NO